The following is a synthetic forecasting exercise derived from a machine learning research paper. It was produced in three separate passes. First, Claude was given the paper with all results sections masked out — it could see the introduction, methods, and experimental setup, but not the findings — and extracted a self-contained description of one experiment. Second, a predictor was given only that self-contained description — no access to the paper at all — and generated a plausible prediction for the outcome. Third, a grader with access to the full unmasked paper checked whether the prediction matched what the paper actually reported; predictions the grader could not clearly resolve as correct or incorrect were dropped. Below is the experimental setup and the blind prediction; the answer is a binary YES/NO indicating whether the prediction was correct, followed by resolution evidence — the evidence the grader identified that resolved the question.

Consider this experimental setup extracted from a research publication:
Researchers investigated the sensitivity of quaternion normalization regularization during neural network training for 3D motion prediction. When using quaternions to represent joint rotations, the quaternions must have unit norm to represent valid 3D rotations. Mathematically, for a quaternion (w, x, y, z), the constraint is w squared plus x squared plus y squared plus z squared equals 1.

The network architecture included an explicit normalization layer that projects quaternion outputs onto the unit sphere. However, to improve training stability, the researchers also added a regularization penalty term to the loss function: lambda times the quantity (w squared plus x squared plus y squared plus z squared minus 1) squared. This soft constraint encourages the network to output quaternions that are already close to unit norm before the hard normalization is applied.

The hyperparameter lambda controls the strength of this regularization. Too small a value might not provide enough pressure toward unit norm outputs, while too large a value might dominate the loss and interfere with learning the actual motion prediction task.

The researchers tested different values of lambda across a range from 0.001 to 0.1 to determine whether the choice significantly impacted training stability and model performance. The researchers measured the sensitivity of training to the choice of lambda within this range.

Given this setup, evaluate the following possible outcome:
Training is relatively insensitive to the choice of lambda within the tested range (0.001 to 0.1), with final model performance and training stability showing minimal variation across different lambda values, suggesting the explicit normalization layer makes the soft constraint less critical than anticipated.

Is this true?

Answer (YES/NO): YES